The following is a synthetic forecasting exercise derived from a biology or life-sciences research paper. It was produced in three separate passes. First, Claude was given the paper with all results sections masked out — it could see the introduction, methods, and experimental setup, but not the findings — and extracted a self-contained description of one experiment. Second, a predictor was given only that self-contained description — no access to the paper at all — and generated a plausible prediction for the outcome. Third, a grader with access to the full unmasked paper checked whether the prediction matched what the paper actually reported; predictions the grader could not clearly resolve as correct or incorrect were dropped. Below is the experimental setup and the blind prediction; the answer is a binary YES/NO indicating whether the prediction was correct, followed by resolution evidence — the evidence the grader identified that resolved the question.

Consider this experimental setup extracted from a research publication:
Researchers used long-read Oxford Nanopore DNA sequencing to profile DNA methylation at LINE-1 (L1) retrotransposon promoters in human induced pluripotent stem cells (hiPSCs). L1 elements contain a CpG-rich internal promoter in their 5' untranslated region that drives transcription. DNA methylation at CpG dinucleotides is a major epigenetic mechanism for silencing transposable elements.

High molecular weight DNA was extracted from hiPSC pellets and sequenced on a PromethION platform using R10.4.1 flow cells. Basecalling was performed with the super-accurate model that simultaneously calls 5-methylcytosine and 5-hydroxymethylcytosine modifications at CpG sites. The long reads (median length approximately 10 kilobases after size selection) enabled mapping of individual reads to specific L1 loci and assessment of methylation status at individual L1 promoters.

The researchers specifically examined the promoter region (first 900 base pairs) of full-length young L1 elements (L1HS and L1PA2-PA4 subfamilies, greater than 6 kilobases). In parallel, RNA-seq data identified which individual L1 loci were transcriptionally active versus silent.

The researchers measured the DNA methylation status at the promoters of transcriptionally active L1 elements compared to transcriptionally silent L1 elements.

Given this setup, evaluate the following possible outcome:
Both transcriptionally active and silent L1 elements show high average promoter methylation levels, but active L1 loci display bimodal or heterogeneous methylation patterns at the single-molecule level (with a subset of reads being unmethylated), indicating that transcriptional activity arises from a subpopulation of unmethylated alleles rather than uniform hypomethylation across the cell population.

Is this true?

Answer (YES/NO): NO